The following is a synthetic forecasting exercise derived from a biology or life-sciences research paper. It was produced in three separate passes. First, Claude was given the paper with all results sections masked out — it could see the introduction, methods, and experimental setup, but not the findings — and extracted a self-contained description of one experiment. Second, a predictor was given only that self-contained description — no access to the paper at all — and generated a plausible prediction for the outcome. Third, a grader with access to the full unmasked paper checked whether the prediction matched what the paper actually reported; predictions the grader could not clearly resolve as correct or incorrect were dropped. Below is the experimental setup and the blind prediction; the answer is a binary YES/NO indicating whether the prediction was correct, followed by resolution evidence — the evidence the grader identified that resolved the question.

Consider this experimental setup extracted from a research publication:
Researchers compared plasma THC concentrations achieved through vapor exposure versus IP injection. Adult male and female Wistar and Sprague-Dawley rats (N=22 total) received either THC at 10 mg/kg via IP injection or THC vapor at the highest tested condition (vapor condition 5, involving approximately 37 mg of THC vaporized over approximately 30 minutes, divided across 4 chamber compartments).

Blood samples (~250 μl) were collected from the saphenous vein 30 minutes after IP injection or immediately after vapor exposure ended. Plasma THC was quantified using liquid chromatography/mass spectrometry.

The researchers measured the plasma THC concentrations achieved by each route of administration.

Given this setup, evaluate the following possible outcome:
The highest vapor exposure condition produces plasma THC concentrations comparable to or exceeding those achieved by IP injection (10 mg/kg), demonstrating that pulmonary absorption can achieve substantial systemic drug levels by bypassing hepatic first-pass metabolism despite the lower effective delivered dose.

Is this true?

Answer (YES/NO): NO